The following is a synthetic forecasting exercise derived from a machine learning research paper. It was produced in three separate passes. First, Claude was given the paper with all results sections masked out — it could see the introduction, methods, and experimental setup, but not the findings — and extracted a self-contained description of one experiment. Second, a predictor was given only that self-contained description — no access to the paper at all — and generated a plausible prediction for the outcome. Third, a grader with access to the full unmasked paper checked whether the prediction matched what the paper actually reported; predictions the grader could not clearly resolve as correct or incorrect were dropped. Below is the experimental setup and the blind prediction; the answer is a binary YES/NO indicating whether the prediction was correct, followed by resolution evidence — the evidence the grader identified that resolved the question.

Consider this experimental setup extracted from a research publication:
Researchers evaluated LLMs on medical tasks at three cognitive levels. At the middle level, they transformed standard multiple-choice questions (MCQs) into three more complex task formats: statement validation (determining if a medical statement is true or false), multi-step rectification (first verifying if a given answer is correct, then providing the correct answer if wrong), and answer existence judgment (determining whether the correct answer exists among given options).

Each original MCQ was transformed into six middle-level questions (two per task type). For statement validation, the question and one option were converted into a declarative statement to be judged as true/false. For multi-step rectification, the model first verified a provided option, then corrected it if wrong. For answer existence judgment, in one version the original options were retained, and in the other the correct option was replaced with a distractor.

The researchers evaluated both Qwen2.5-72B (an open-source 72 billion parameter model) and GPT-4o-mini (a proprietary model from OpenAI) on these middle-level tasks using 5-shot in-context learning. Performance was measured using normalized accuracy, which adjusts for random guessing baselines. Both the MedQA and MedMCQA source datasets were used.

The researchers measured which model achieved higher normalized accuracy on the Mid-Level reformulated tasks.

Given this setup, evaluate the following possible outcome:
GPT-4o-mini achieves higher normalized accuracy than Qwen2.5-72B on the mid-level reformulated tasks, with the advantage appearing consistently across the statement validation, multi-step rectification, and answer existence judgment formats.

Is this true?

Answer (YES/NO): NO